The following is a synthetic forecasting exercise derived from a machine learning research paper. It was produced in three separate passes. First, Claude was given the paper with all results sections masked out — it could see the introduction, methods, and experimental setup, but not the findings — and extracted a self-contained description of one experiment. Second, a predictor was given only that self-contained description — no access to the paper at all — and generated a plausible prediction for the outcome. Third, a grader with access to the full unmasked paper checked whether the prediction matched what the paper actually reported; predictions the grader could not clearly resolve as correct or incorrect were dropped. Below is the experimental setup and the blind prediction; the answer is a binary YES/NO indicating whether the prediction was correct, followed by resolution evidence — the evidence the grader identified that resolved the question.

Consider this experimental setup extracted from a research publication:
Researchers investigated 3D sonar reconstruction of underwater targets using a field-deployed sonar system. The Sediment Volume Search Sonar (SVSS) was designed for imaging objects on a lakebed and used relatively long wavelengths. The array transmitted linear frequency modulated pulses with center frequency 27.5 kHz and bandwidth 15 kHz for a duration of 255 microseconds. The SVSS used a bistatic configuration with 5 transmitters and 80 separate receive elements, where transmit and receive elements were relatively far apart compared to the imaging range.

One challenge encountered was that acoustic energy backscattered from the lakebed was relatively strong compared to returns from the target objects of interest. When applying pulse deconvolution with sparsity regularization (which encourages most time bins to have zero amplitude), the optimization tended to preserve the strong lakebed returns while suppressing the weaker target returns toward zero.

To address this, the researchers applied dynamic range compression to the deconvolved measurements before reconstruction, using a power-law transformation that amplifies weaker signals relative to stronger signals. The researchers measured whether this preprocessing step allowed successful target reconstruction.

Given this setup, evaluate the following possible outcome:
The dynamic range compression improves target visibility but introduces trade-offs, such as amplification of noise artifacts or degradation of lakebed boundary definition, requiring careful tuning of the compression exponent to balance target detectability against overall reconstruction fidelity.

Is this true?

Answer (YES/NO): NO